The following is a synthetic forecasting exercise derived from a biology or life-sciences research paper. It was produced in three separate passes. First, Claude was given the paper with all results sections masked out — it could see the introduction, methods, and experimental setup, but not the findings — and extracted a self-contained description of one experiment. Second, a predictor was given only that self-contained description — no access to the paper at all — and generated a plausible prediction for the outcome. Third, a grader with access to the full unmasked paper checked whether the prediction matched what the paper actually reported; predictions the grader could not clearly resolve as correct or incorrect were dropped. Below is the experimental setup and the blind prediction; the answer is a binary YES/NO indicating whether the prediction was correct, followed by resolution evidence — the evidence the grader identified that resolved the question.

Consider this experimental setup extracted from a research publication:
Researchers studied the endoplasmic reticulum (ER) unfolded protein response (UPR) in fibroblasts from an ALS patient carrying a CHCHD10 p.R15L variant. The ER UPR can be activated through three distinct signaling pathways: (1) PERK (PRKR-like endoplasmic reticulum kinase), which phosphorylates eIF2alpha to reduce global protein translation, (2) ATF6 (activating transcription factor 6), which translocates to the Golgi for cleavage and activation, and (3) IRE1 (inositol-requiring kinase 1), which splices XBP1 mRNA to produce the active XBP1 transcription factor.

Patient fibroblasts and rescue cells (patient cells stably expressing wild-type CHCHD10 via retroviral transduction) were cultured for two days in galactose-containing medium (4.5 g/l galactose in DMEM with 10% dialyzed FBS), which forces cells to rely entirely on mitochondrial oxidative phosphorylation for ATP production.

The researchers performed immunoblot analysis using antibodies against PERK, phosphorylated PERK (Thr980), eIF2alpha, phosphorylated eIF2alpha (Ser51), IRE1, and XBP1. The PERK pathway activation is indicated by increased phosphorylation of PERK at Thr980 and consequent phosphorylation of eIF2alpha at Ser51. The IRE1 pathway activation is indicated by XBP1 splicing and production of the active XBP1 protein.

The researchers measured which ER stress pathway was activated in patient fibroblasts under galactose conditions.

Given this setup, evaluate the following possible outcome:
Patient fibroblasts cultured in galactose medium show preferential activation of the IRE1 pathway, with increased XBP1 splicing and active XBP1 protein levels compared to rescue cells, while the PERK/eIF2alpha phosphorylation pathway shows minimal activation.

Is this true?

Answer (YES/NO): YES